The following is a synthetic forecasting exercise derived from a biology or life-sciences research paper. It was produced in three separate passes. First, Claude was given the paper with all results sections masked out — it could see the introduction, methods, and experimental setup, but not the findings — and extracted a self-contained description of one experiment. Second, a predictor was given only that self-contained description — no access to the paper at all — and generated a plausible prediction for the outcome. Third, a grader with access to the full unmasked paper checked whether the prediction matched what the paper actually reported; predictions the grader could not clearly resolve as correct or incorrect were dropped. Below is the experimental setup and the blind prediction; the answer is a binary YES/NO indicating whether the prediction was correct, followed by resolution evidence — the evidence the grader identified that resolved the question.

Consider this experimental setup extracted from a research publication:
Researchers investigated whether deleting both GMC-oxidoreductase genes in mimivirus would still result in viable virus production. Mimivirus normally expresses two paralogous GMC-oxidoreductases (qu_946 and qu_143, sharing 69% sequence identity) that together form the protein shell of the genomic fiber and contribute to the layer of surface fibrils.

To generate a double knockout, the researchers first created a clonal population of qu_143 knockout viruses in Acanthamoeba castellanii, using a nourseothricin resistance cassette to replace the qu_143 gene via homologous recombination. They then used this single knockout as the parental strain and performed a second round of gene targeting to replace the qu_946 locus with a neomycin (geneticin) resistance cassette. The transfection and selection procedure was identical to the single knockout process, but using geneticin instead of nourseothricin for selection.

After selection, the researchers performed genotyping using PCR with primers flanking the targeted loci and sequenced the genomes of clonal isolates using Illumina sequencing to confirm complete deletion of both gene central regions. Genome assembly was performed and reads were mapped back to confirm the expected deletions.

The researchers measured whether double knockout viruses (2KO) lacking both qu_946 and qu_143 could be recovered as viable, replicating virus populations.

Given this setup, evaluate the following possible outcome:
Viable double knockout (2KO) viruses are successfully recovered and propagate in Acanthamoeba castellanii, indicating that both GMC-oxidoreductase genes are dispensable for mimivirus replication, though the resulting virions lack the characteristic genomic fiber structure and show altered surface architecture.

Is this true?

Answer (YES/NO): NO